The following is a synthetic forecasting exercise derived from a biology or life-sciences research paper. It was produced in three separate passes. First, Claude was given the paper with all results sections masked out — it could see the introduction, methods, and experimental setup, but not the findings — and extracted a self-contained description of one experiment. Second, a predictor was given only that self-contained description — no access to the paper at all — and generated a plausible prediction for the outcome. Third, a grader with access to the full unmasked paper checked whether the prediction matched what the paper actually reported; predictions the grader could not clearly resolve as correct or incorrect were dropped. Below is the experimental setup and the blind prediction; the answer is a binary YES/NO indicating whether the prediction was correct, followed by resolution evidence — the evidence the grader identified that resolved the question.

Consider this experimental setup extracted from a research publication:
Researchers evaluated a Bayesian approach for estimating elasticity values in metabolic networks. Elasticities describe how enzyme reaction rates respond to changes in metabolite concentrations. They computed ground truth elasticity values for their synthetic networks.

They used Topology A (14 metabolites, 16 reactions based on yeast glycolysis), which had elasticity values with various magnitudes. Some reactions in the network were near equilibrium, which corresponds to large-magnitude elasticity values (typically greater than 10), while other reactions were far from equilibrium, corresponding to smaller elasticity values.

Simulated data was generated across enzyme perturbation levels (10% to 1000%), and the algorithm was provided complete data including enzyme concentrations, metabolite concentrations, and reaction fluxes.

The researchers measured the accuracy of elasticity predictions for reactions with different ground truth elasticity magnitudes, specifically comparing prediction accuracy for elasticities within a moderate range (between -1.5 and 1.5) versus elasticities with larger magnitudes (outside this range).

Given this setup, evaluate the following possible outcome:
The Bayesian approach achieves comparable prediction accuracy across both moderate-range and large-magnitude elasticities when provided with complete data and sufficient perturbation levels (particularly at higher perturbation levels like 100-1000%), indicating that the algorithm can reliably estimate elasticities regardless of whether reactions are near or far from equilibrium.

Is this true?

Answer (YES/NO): NO